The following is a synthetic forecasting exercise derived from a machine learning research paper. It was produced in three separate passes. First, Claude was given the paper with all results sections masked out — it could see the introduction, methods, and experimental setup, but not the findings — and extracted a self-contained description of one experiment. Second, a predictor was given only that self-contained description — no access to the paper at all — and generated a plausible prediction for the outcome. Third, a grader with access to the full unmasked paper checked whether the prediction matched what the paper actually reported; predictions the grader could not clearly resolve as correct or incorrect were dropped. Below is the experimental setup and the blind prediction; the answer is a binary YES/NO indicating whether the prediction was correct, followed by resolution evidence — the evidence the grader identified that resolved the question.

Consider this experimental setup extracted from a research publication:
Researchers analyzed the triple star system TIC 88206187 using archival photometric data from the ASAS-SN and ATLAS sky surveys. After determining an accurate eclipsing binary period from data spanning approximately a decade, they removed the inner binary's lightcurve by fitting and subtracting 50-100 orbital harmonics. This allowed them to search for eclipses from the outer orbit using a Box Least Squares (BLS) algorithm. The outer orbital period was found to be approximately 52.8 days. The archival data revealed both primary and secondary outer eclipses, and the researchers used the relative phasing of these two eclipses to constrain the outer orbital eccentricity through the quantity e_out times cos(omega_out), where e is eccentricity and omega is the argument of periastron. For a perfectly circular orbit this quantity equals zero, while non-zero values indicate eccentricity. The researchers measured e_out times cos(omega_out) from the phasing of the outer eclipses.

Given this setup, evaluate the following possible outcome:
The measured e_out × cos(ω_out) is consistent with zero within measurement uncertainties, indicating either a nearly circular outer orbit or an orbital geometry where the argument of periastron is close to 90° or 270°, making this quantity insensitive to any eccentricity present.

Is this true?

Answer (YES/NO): YES